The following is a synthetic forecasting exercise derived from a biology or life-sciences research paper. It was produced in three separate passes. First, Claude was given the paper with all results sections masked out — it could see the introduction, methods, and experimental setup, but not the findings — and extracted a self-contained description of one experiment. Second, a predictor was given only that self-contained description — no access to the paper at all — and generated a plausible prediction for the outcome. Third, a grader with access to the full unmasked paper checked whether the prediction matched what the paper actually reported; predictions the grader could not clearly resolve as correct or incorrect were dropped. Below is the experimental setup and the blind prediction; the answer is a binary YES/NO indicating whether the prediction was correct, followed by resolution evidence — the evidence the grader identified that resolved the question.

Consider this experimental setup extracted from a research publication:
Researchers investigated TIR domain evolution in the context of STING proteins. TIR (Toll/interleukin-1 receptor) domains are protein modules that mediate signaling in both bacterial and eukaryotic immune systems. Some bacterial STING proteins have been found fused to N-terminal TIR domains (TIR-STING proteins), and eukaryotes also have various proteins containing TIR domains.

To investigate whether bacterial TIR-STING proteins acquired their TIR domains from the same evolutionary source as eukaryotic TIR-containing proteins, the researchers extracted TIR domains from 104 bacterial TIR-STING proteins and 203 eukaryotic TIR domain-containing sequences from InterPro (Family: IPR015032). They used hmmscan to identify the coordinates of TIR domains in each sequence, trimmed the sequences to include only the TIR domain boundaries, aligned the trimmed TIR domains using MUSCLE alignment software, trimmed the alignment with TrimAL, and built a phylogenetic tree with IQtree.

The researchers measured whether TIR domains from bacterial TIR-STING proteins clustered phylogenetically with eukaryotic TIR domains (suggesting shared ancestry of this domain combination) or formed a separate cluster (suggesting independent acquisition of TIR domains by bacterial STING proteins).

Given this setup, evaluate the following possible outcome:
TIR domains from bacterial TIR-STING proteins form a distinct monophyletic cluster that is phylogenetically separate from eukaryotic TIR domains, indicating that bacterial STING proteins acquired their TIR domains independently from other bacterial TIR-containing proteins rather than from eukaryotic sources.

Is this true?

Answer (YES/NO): NO